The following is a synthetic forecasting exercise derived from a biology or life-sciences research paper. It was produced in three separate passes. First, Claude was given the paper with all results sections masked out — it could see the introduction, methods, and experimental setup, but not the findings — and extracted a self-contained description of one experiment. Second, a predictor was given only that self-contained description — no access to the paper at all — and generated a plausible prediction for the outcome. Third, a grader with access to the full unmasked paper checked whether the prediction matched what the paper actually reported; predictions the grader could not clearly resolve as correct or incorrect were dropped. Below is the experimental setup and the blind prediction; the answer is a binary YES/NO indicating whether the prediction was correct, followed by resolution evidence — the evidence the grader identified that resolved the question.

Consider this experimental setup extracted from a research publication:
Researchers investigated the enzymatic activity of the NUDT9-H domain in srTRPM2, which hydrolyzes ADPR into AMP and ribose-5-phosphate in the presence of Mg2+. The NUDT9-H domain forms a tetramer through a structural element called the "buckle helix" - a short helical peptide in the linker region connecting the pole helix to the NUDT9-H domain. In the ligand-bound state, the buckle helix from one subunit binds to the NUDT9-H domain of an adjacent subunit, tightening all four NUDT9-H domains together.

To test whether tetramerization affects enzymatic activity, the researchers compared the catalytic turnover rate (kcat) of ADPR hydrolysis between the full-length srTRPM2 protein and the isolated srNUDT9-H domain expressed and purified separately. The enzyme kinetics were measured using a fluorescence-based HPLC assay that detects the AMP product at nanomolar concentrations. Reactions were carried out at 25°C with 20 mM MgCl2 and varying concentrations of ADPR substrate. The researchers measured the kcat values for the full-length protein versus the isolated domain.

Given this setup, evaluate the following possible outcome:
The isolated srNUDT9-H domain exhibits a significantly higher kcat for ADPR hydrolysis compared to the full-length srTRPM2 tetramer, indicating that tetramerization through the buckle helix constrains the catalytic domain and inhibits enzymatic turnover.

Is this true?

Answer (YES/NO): YES